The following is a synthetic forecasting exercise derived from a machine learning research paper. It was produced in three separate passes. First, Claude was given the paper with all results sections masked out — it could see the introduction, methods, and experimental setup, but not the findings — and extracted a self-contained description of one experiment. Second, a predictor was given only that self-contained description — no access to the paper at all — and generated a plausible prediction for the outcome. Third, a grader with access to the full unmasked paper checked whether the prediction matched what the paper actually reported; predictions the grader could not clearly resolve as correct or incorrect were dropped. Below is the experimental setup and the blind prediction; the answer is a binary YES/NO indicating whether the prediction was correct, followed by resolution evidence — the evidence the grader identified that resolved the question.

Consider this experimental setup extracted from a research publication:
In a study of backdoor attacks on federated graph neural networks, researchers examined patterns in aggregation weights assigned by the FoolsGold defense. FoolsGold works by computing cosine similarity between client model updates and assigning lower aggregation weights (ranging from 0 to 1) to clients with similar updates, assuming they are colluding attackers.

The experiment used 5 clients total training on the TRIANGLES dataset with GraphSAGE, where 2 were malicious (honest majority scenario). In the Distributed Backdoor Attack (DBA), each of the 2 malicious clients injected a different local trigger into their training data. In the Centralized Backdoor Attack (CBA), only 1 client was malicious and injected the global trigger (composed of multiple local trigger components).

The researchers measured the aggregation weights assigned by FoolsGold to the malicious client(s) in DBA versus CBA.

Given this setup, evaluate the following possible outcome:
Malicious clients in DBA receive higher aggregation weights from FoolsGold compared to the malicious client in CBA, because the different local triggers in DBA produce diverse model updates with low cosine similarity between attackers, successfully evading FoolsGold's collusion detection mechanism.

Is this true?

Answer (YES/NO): NO